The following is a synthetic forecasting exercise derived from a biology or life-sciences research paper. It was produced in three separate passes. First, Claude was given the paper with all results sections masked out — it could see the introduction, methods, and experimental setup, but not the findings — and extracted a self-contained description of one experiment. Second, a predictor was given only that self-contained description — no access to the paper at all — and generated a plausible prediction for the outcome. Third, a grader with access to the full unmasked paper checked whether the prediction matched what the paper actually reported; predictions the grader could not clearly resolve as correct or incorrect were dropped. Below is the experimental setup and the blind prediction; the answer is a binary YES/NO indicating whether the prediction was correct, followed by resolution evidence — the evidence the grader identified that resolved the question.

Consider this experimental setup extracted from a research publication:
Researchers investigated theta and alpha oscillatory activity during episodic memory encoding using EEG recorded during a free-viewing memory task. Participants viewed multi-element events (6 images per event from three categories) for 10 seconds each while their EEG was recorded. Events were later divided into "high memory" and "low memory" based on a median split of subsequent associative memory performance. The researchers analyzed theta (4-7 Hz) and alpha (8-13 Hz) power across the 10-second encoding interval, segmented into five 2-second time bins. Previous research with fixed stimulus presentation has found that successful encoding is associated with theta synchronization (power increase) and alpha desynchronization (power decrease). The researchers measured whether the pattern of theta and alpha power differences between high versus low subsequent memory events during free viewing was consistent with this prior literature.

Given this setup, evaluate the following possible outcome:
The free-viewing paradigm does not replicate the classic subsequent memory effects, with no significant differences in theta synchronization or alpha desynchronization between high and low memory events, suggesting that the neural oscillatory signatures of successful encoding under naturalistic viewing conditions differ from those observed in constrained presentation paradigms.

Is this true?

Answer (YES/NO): NO